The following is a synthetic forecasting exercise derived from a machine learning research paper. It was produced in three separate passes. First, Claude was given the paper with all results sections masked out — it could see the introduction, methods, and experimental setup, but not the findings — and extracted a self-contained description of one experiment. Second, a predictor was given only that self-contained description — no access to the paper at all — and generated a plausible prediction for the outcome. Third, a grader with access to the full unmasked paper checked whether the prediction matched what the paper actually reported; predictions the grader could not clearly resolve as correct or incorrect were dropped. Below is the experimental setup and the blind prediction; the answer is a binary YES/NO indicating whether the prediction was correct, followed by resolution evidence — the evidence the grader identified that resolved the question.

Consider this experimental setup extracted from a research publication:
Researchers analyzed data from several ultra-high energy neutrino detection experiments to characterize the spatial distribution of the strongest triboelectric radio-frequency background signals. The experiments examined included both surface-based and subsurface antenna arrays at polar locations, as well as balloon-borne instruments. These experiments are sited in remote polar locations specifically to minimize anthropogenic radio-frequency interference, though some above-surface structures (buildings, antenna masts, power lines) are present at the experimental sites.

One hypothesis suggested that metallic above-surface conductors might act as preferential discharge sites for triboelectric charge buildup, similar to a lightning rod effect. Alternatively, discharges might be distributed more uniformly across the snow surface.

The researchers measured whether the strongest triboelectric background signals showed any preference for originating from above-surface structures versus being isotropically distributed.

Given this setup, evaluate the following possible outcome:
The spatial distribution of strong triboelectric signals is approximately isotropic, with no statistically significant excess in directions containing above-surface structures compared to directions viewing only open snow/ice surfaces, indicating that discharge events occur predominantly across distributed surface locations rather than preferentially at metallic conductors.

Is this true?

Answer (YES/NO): NO